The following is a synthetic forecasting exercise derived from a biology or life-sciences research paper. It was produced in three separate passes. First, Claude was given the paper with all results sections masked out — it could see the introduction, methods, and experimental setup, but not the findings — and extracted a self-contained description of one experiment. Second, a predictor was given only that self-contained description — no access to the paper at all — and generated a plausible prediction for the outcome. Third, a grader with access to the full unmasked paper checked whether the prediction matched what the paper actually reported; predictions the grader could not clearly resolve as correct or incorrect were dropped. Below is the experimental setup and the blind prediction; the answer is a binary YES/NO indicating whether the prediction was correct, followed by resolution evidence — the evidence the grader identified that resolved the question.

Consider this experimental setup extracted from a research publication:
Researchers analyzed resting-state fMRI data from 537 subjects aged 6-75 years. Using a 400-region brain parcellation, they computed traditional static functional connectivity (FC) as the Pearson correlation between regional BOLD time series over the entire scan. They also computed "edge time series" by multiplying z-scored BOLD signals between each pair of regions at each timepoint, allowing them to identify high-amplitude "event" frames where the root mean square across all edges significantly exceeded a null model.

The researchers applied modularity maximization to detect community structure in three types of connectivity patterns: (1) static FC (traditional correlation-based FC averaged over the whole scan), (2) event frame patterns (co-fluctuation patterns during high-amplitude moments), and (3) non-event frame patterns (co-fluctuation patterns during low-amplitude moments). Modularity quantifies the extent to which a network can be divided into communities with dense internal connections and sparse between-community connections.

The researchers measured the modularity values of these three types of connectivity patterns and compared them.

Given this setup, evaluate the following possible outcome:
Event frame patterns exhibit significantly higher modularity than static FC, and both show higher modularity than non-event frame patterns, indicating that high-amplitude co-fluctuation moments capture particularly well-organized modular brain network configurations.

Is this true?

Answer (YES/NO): YES